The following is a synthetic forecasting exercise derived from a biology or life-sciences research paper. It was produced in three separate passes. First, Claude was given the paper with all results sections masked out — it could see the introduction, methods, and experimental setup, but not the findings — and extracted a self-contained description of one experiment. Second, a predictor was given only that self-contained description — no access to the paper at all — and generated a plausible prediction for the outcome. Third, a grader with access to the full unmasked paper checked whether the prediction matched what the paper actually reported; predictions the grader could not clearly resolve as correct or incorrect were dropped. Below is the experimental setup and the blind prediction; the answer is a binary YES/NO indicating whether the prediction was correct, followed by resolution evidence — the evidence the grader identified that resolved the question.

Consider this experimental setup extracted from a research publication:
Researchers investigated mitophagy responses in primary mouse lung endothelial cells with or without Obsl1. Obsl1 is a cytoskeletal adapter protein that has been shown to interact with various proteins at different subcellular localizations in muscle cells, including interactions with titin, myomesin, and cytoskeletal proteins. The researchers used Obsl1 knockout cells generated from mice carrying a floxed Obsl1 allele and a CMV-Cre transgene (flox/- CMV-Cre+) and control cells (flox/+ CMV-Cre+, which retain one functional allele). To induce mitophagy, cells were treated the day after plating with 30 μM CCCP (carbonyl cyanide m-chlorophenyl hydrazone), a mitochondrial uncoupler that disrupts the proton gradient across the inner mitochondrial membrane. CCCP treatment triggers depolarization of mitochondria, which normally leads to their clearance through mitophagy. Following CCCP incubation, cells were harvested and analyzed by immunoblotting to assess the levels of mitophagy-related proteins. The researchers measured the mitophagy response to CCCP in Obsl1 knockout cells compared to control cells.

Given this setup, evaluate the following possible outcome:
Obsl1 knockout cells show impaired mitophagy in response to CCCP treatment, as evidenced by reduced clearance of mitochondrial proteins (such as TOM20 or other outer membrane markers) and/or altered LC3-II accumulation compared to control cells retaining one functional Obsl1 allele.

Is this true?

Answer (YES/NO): YES